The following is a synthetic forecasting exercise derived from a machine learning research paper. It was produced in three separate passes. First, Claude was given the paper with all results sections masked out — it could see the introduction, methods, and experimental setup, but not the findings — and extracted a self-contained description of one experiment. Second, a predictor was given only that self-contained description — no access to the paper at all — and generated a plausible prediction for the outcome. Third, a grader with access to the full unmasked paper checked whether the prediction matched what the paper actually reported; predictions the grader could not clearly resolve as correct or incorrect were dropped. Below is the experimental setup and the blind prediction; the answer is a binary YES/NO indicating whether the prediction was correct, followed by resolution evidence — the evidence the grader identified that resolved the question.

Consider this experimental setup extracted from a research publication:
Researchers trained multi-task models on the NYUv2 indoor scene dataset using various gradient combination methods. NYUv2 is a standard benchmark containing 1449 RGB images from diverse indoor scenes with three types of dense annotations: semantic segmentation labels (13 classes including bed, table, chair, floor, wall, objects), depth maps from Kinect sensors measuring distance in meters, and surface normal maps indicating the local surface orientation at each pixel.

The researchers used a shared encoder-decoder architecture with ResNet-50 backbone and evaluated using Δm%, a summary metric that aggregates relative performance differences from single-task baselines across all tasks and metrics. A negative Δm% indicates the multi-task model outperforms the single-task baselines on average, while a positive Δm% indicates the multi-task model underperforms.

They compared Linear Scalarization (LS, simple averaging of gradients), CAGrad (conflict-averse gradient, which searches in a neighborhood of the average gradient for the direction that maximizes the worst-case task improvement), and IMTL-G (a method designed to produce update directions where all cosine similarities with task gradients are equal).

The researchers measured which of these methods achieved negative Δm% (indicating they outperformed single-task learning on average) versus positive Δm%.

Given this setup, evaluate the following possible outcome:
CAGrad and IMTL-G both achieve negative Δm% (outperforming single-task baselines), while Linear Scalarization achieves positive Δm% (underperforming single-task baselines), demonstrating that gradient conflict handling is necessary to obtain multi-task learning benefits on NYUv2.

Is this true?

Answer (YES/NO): NO